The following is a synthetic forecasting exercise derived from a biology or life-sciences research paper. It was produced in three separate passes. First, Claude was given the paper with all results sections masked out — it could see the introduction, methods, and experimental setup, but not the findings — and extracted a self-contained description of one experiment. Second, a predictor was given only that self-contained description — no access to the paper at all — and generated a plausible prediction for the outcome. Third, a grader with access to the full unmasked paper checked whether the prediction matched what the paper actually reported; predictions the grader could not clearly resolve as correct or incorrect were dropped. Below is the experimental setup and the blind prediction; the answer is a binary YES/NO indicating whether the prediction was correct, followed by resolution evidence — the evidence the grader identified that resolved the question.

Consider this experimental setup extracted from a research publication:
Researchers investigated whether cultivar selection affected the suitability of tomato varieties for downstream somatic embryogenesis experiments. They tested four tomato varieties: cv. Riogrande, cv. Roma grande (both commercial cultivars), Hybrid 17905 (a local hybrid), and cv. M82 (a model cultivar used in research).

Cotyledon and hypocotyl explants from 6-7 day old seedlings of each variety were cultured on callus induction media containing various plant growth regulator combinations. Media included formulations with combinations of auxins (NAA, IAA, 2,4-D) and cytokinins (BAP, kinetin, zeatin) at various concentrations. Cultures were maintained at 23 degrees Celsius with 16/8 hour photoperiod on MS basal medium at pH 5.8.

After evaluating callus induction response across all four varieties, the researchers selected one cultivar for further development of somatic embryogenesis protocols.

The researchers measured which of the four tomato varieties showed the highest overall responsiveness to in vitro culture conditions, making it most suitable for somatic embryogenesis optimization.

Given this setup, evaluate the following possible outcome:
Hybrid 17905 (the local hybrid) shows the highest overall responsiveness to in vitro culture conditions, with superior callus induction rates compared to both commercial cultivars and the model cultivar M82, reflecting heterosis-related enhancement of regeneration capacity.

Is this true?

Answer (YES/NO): NO